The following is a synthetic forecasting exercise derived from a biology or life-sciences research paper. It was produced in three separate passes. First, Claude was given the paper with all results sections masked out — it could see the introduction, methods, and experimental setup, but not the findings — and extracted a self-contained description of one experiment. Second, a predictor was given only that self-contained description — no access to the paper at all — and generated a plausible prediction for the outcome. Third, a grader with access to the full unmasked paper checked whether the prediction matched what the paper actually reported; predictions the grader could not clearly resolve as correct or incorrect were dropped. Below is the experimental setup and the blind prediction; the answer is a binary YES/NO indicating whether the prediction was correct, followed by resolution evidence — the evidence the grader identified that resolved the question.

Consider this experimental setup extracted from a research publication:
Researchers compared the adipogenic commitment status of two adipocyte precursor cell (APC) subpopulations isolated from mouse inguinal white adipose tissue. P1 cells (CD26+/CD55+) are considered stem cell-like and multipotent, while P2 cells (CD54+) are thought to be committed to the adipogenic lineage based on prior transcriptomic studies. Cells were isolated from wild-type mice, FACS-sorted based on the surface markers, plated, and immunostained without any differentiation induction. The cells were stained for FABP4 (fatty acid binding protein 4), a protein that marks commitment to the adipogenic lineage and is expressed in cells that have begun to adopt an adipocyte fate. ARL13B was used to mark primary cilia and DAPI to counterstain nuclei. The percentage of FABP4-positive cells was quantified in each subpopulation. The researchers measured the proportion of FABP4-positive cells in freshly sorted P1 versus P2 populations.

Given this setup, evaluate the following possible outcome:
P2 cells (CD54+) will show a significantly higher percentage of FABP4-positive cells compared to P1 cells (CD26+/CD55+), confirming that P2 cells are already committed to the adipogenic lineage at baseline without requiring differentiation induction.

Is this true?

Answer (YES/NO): YES